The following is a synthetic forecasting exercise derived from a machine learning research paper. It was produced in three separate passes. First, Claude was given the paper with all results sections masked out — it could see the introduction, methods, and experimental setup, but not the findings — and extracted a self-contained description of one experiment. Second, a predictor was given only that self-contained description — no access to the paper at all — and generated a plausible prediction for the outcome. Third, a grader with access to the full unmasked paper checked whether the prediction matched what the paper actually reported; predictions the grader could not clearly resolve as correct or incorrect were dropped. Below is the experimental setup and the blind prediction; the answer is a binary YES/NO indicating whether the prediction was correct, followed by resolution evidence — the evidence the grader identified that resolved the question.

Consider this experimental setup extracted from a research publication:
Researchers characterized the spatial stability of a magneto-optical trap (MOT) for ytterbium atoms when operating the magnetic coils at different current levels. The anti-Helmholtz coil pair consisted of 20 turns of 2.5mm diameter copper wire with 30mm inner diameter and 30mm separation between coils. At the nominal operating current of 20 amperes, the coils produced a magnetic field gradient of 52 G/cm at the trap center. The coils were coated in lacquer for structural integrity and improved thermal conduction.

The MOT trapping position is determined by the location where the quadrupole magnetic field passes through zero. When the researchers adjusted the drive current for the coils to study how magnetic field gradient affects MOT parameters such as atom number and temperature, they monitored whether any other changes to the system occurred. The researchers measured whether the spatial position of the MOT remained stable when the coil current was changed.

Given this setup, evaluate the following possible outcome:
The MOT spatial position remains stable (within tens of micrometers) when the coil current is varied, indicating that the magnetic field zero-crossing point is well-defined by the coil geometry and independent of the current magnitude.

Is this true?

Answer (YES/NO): NO